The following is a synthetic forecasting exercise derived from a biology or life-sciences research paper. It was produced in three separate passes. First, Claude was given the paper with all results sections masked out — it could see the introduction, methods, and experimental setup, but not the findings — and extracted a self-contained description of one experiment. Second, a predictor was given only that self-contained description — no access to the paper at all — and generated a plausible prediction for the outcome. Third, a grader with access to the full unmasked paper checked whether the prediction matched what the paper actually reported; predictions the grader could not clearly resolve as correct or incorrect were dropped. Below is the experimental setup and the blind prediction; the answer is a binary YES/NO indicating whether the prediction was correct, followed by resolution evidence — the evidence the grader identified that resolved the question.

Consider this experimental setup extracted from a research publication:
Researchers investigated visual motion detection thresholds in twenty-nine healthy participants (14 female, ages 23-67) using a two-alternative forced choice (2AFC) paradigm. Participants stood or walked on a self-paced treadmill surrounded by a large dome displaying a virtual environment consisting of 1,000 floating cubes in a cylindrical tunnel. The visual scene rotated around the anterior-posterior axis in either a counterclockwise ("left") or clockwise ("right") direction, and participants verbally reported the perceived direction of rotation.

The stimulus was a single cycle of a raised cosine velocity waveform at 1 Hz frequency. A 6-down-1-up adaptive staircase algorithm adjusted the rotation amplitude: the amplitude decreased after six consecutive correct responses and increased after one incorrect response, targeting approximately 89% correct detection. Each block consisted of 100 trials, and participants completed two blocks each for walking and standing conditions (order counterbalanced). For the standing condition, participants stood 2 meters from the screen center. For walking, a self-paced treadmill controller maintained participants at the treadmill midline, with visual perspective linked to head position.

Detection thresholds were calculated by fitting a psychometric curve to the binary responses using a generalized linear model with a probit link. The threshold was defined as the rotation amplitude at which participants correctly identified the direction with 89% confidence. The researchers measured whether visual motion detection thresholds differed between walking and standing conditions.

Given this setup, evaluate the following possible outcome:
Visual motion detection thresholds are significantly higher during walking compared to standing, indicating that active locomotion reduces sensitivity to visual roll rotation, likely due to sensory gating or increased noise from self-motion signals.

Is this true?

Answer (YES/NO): YES